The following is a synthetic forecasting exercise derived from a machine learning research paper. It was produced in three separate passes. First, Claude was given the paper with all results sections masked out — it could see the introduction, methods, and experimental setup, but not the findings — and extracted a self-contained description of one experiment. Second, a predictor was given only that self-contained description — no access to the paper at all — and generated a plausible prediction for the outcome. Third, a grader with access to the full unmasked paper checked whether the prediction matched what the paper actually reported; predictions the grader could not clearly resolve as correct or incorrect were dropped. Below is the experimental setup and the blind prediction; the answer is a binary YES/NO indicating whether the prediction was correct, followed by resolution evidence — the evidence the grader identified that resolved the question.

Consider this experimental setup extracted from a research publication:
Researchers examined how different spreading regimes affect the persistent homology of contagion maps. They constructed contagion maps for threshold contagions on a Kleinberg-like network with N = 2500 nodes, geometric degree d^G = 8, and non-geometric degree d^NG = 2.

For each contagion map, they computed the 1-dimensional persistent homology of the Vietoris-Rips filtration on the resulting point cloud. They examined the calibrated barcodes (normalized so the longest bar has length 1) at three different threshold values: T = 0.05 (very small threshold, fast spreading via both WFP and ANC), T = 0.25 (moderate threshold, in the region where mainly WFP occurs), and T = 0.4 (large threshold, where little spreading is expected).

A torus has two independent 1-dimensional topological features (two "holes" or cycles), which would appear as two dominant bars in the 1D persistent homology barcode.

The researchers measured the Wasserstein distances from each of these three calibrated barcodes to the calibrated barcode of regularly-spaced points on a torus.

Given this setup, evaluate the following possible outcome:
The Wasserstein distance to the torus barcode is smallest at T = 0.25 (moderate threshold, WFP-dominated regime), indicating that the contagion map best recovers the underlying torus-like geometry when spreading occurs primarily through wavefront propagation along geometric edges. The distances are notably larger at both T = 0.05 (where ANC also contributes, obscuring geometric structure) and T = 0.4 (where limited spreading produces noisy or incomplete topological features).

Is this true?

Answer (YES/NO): YES